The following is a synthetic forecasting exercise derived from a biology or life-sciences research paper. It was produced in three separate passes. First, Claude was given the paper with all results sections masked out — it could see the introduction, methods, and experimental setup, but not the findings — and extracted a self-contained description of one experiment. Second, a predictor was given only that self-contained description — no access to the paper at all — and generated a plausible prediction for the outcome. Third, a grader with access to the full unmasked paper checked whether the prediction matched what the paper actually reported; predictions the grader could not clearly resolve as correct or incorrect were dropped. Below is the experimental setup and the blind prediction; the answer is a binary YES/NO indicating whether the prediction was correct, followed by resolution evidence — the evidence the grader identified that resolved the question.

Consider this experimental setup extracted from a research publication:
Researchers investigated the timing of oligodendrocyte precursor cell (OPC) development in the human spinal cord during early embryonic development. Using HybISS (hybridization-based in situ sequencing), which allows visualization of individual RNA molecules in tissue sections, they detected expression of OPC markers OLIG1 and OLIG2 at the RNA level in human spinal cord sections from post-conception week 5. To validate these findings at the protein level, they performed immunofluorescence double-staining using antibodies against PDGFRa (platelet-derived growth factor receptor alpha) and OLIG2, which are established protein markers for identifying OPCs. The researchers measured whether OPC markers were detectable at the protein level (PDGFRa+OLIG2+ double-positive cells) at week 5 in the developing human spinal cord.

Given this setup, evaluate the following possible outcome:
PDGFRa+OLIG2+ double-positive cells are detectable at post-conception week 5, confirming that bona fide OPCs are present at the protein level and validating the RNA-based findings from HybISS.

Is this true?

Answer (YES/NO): NO